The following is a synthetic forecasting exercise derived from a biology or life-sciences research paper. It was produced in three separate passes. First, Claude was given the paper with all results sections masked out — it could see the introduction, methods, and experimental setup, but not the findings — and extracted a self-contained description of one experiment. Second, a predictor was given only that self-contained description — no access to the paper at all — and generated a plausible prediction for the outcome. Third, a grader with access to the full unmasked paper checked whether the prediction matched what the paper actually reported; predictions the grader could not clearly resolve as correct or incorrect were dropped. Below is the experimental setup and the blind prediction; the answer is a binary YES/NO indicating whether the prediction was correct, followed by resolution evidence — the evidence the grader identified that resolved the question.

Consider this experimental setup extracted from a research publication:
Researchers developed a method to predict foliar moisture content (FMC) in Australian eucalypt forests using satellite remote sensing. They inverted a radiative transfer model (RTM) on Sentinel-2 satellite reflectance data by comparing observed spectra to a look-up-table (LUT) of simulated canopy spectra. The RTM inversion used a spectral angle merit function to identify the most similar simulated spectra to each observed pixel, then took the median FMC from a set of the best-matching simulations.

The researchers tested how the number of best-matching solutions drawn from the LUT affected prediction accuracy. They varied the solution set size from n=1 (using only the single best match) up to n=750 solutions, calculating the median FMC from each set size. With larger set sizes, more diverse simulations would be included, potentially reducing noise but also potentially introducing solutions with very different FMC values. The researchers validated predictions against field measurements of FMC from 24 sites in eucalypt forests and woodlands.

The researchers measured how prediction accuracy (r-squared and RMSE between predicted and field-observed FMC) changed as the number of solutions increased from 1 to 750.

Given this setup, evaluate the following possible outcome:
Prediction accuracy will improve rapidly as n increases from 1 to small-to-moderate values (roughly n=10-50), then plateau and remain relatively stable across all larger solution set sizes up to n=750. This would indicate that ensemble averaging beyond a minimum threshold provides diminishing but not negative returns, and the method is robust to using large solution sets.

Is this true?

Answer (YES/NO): NO